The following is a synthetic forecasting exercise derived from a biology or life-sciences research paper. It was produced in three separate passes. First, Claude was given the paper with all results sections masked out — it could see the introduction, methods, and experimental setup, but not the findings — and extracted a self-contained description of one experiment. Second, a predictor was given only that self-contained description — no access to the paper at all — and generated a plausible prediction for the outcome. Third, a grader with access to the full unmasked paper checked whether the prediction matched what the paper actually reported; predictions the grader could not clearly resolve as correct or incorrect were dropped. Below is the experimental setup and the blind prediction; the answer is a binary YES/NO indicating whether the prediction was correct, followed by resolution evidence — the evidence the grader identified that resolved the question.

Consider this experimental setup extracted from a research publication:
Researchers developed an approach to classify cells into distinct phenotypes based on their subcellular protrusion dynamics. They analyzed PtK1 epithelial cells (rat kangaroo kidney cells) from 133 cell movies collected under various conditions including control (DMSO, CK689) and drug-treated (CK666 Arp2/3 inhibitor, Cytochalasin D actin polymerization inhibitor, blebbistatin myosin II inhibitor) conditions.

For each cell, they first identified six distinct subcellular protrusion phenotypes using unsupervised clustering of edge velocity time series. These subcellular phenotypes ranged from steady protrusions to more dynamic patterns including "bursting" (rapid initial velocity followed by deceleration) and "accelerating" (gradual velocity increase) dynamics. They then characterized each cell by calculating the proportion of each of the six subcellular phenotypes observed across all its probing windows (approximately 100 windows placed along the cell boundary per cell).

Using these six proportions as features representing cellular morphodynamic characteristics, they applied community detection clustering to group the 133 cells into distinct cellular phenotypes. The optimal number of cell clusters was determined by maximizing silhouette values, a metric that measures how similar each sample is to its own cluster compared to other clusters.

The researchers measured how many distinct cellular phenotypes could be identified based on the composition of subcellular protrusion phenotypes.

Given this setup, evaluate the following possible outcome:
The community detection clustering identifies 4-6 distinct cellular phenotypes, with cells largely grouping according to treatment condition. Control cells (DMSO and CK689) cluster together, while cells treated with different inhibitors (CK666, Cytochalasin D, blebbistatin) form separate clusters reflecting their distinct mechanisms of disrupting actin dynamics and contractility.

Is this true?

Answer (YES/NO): NO